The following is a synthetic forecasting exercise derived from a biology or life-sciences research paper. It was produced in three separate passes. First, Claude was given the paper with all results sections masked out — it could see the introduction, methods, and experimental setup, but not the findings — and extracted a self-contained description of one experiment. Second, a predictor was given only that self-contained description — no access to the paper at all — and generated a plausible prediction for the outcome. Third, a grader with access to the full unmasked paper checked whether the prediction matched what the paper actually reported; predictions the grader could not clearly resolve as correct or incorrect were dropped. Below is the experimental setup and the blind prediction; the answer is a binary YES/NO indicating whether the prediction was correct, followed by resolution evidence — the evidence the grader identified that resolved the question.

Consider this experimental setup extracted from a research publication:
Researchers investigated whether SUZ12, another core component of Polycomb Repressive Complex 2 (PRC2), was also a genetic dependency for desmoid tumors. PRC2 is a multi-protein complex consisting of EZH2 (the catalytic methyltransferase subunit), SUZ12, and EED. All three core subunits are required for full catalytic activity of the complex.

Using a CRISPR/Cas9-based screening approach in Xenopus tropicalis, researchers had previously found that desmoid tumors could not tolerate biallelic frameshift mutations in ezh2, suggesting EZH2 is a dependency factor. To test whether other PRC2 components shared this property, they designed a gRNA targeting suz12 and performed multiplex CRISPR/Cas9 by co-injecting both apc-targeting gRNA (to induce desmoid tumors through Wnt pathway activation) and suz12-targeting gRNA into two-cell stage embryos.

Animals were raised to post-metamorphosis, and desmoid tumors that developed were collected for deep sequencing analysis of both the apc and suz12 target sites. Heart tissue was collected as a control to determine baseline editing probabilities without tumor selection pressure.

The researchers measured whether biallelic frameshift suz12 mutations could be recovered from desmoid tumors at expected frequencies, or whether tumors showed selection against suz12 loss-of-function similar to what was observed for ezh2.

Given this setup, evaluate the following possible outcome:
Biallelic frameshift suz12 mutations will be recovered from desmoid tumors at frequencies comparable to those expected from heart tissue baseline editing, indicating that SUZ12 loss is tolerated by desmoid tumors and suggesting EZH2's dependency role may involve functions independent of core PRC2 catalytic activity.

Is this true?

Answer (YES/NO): NO